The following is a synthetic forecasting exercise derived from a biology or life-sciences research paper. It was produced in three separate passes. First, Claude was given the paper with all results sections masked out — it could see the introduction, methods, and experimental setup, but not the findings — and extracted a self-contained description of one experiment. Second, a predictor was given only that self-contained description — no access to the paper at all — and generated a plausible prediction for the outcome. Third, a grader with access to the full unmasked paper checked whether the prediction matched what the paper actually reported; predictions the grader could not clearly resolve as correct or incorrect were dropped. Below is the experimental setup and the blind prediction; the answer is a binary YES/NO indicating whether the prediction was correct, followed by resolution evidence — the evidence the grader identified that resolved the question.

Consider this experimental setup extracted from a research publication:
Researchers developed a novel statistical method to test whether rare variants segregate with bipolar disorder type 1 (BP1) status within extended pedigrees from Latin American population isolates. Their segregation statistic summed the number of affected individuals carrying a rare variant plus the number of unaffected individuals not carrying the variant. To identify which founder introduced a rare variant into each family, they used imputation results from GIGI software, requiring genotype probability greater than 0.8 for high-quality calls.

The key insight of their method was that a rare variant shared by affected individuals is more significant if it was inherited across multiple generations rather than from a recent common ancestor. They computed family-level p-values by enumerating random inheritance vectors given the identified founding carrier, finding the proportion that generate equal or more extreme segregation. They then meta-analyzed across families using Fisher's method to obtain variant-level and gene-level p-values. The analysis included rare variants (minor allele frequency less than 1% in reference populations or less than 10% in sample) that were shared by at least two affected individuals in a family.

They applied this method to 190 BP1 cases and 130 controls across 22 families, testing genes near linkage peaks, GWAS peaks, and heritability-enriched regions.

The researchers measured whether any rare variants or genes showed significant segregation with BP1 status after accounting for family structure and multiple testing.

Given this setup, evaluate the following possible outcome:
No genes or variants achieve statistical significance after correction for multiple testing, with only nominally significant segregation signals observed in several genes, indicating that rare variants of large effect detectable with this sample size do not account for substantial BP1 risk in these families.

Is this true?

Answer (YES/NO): YES